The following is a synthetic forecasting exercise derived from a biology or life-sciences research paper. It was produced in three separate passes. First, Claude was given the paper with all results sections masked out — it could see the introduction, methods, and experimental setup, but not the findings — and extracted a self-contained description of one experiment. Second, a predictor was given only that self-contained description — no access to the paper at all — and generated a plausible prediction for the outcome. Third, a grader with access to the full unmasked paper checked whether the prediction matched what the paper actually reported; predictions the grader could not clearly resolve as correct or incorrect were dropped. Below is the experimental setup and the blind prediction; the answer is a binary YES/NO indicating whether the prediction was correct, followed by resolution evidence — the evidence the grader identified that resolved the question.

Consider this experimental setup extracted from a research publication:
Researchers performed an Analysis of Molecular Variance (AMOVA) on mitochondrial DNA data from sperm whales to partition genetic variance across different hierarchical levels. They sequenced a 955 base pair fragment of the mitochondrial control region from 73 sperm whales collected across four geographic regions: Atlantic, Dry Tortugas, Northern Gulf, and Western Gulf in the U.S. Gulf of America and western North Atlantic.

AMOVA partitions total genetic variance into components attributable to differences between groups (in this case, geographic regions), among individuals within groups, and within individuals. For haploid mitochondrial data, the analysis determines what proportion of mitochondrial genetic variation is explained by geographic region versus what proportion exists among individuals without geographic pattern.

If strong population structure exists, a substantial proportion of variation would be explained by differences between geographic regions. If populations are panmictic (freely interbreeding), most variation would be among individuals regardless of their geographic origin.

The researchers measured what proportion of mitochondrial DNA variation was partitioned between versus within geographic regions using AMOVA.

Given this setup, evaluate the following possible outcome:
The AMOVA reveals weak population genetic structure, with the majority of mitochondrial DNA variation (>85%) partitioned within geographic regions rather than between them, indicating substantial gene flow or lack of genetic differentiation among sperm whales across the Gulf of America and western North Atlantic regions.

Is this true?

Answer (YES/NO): NO